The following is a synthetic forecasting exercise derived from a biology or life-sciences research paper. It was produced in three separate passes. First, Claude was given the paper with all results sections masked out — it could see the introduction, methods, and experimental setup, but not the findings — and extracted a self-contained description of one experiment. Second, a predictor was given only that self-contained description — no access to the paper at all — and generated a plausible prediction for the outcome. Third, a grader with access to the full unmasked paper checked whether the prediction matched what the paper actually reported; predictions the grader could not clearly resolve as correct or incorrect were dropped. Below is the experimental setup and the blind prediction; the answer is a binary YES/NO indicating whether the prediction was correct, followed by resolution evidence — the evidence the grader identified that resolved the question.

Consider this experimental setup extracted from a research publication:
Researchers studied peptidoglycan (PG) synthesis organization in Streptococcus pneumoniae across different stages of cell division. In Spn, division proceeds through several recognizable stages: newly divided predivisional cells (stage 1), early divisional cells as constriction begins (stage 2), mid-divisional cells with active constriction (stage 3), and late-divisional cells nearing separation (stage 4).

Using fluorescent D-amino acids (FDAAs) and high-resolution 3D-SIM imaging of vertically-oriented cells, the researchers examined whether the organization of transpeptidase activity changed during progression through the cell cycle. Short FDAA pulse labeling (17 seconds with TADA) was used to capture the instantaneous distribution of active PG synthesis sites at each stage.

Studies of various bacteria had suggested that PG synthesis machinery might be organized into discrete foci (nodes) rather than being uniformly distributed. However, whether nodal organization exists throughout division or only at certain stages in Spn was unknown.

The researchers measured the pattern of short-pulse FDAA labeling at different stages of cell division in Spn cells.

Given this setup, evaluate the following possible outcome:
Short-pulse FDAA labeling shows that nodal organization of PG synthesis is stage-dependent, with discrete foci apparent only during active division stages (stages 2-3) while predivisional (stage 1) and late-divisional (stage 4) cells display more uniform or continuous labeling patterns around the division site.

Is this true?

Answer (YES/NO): NO